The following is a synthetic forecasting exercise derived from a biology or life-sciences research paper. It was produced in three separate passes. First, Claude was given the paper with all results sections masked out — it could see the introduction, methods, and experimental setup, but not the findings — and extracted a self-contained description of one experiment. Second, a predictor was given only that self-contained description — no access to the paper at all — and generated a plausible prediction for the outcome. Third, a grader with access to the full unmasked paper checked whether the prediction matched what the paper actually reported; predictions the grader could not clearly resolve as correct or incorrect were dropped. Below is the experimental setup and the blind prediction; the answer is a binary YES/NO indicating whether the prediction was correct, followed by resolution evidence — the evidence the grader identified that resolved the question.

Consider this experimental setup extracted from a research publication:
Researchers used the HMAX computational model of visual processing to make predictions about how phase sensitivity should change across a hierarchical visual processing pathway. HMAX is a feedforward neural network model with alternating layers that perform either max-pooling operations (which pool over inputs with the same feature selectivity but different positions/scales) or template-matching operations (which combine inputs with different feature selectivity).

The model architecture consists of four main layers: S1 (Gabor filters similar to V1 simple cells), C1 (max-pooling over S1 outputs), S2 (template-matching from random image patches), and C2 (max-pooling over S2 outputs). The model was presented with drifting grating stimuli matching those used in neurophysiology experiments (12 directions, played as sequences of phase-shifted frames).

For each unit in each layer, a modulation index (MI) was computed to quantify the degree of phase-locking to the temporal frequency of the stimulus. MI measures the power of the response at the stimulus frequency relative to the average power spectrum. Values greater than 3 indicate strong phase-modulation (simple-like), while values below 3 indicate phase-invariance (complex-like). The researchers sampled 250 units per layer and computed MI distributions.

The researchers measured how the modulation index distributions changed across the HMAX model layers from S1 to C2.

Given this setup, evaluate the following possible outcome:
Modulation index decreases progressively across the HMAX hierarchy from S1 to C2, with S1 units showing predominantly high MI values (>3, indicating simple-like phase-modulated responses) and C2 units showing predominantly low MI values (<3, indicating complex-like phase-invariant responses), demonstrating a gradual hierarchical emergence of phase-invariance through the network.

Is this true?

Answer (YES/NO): NO